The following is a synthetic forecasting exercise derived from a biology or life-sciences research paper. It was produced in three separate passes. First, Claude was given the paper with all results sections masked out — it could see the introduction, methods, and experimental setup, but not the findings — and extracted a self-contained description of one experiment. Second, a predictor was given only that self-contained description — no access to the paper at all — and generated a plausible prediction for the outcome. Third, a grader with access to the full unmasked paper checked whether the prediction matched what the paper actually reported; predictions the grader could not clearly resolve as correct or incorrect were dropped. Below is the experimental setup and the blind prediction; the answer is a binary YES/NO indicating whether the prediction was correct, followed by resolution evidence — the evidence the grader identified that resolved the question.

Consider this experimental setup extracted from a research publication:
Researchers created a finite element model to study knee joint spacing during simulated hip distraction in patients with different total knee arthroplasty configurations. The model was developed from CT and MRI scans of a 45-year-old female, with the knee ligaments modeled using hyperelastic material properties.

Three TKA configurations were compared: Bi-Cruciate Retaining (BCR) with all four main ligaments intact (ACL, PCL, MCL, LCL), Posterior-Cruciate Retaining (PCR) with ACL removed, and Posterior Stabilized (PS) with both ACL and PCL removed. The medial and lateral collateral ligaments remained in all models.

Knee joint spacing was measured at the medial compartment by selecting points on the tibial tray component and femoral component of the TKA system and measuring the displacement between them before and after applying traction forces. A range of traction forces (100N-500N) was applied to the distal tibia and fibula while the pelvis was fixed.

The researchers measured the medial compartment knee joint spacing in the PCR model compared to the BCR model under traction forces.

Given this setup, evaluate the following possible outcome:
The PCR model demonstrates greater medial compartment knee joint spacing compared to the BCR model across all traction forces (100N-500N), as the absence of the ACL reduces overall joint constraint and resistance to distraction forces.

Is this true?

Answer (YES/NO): YES